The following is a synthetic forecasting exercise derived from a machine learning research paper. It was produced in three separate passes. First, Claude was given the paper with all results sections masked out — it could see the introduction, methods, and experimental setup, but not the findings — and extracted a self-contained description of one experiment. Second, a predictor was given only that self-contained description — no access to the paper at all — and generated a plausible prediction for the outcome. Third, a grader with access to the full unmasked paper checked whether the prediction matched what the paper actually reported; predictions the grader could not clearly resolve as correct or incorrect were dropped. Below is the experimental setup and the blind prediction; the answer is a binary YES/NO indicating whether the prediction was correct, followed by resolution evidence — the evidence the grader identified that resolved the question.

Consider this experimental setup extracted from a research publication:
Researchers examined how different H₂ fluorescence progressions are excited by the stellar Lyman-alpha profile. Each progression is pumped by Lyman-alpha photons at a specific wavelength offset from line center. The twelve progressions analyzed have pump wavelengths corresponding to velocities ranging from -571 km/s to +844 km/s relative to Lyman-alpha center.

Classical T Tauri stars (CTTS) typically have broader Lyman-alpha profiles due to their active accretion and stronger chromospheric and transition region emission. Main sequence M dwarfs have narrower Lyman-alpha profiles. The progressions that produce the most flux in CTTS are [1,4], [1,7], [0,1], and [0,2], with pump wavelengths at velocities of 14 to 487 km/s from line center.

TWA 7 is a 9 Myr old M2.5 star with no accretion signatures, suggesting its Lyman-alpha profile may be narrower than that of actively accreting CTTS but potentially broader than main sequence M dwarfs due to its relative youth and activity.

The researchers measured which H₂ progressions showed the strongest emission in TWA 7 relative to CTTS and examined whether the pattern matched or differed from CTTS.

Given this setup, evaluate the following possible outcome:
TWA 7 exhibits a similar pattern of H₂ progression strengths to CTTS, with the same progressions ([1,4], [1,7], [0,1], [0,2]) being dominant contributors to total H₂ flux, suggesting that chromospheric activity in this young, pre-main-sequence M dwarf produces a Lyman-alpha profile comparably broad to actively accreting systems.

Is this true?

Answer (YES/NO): NO